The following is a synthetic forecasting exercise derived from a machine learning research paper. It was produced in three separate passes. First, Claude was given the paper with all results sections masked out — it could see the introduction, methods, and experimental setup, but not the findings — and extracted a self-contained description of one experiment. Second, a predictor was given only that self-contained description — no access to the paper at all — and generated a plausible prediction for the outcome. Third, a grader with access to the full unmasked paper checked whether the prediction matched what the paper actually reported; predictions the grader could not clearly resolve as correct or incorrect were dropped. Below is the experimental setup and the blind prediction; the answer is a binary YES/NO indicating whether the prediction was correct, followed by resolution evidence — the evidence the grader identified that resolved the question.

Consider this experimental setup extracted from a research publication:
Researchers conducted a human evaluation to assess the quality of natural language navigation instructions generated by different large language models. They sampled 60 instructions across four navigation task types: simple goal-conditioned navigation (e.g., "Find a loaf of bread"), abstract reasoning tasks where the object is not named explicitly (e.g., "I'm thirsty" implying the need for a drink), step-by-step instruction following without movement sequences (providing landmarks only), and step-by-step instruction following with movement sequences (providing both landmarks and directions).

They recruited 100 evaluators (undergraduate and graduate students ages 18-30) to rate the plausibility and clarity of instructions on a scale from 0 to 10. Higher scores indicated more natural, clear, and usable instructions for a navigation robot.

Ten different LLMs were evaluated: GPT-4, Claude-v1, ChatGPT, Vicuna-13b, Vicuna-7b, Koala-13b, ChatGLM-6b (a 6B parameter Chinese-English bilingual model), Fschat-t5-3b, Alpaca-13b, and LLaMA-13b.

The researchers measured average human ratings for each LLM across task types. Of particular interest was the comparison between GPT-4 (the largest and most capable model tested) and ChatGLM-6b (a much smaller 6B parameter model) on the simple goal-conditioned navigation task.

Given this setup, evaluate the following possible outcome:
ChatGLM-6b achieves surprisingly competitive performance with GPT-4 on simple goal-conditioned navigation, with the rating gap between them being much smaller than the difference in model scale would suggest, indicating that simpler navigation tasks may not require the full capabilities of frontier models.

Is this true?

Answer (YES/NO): YES